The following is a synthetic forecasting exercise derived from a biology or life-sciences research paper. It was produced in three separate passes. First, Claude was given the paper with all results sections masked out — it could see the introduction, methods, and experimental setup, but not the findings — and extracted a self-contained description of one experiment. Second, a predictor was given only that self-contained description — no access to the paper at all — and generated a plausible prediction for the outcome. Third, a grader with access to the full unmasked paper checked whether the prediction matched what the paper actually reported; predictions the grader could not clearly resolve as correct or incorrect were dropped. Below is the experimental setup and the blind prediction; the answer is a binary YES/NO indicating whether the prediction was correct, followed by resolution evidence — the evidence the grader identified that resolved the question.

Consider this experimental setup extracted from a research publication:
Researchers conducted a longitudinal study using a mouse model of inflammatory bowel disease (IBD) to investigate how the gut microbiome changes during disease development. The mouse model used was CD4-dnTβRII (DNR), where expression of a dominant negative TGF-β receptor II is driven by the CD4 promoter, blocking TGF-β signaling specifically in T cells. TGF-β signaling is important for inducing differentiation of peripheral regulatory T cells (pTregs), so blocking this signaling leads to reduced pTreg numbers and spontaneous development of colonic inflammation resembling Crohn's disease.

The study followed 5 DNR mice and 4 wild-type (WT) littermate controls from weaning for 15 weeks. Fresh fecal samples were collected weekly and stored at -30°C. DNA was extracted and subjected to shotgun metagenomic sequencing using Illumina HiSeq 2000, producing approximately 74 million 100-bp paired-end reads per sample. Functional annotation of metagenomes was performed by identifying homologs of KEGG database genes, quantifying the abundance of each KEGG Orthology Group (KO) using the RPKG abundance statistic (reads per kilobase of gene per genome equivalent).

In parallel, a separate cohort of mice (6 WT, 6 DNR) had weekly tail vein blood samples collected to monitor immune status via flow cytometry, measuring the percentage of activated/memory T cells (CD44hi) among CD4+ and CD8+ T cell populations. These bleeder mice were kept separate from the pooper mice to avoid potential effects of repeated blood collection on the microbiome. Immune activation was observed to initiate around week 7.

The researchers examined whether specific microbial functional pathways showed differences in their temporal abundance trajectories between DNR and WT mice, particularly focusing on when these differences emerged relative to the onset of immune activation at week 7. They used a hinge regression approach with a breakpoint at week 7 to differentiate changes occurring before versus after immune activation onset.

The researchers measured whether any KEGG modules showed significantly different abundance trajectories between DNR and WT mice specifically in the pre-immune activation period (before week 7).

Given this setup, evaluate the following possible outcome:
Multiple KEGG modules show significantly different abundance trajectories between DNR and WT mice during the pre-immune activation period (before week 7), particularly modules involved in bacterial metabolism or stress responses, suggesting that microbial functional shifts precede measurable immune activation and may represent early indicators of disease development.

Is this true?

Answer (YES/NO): NO